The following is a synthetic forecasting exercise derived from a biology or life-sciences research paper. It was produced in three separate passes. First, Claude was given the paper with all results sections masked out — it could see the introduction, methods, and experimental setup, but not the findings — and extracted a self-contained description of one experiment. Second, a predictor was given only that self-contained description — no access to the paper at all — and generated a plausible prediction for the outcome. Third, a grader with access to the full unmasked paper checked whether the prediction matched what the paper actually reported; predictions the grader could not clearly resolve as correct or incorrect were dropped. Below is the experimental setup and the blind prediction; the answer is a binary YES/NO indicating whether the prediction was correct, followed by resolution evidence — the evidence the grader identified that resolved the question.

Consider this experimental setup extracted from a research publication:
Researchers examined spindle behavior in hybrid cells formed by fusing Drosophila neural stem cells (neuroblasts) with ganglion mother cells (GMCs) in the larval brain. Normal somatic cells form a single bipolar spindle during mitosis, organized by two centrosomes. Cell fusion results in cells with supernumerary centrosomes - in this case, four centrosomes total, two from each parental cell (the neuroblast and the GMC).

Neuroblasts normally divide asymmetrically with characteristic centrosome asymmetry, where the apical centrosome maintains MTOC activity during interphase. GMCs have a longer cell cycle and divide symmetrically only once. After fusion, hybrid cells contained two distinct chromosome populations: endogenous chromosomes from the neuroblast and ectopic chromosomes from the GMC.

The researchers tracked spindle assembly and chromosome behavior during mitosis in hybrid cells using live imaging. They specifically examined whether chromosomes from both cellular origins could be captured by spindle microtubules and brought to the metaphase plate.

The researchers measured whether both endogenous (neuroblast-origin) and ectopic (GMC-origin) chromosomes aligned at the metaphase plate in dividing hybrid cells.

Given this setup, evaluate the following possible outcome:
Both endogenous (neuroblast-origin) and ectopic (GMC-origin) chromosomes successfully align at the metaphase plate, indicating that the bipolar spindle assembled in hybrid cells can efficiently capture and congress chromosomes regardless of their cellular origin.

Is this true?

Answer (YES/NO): NO